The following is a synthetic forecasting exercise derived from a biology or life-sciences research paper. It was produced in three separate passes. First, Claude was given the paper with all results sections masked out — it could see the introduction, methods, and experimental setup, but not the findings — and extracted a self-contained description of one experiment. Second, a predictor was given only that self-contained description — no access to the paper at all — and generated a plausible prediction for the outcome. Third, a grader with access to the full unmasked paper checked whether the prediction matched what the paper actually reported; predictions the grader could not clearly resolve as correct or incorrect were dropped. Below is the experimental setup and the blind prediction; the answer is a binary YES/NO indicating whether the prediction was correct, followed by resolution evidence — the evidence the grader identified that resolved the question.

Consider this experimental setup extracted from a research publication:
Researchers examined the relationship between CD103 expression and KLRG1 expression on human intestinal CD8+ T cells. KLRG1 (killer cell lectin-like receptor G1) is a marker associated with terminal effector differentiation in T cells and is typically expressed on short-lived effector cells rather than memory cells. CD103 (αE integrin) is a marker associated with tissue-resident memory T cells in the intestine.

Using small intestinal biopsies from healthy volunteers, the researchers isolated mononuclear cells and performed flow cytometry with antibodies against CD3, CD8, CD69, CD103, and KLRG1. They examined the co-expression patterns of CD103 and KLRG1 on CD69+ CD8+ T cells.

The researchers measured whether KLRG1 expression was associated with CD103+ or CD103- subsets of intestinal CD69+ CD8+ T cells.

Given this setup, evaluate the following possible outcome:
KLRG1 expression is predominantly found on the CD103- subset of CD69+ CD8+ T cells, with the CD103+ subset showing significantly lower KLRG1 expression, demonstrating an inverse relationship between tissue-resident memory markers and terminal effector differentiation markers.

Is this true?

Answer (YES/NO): YES